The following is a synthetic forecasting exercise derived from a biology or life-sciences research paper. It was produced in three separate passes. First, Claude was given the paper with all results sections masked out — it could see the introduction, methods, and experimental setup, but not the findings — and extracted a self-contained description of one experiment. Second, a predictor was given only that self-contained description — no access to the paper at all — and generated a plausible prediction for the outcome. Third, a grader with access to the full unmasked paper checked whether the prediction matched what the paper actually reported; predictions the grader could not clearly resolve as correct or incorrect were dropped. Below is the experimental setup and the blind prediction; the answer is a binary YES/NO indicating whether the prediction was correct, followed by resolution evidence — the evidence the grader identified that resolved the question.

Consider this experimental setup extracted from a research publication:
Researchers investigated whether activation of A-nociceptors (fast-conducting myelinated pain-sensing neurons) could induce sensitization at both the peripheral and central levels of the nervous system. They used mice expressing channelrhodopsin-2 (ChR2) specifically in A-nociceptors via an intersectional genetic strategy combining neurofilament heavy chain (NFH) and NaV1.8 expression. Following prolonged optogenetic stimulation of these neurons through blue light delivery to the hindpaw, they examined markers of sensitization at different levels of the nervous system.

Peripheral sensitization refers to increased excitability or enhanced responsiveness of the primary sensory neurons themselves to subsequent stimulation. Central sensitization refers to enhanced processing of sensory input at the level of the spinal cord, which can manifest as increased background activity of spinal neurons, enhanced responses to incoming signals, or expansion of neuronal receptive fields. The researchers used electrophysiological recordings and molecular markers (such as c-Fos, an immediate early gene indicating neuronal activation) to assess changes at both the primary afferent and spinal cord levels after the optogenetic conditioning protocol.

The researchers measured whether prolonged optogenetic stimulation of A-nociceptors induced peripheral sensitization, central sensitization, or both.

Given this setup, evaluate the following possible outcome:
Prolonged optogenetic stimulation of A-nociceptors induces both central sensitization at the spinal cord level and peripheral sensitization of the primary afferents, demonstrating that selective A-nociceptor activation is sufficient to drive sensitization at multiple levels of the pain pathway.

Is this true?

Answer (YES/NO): YES